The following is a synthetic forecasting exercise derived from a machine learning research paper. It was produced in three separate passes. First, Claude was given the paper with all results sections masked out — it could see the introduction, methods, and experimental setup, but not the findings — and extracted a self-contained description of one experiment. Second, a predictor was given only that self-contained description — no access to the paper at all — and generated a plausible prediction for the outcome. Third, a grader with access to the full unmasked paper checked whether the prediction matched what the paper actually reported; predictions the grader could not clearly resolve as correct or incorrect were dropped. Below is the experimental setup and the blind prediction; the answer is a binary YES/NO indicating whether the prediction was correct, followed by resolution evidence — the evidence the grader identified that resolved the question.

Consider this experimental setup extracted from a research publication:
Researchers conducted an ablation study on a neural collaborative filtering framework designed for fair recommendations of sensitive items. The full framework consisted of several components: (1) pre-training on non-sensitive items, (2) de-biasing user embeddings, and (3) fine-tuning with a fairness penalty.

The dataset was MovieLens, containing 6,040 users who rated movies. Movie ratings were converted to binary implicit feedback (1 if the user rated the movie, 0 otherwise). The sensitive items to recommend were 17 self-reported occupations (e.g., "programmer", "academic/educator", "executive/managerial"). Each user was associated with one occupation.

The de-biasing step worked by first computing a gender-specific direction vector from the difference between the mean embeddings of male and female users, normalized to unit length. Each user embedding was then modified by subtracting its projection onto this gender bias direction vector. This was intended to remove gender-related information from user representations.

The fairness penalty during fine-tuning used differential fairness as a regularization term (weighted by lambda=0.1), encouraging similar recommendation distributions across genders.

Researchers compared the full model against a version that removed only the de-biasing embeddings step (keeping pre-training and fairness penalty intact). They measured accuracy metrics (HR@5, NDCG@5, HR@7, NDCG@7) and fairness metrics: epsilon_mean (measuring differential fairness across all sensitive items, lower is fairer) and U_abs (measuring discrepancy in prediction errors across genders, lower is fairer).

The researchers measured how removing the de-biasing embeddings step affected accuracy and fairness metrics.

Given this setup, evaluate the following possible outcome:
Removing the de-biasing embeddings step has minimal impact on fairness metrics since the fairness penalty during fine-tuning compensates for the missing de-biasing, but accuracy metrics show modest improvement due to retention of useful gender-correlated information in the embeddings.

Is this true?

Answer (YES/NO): NO